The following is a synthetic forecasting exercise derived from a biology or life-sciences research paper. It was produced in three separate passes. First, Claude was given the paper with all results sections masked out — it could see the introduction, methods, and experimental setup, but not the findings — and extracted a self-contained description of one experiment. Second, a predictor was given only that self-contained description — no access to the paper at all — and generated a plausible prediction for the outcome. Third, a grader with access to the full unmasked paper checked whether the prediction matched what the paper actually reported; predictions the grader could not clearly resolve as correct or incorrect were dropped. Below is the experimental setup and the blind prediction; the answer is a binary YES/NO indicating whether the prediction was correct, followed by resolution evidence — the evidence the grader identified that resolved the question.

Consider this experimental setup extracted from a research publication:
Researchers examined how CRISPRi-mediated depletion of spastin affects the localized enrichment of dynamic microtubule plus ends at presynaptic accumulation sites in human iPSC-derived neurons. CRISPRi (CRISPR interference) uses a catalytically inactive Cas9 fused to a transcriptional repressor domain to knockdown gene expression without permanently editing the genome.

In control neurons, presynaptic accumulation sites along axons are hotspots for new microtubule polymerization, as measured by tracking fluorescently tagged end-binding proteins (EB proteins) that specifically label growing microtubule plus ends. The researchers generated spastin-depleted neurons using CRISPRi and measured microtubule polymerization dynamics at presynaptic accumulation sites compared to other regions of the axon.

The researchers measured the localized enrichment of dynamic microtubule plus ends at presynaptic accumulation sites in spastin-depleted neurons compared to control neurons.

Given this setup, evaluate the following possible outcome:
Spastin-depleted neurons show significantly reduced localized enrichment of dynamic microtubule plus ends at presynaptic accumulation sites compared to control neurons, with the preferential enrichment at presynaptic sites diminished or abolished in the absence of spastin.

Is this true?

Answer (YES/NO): YES